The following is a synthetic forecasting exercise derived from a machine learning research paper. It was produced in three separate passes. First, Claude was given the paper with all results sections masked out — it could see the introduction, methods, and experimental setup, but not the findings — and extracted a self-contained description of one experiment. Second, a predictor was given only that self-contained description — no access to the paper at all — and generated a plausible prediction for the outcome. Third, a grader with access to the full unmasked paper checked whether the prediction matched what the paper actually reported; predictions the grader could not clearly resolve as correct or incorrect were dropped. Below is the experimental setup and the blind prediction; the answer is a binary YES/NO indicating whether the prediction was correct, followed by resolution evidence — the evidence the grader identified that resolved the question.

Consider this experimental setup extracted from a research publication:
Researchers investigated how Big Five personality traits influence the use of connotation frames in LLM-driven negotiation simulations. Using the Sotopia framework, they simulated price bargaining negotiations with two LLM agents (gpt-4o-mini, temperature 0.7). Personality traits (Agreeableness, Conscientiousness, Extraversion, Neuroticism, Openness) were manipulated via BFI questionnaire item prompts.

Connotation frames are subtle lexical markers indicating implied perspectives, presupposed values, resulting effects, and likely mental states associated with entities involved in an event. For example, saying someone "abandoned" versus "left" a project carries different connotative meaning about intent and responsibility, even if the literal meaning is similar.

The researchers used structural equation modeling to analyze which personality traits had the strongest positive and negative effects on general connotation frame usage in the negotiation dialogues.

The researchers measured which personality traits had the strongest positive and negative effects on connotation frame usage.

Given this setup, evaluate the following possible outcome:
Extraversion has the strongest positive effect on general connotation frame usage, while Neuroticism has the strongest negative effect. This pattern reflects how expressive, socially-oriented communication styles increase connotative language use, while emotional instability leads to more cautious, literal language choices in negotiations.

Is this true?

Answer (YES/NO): NO